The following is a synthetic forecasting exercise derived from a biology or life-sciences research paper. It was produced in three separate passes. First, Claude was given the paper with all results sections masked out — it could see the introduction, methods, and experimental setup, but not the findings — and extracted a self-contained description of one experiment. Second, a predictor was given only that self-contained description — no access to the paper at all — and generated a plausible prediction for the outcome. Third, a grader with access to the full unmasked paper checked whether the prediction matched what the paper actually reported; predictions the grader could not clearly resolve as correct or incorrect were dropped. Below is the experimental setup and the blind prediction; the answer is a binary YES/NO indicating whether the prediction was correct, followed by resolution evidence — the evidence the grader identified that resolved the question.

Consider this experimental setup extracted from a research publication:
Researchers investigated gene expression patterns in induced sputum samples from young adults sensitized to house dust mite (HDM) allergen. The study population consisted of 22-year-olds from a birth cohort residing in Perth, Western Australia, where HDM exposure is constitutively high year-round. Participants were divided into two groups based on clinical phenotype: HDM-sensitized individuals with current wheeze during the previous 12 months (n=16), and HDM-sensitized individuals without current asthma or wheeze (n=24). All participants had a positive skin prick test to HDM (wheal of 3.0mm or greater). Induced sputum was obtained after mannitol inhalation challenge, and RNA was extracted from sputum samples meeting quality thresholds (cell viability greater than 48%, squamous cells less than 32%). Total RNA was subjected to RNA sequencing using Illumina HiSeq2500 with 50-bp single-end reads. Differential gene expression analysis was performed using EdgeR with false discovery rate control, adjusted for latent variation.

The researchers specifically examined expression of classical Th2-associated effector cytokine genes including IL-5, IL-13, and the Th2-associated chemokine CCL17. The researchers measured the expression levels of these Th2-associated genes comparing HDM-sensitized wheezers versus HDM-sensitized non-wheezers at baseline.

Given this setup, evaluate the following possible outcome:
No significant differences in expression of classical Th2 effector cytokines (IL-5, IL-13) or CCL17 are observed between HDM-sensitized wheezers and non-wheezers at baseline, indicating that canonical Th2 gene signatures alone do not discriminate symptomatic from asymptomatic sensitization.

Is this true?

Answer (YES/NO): YES